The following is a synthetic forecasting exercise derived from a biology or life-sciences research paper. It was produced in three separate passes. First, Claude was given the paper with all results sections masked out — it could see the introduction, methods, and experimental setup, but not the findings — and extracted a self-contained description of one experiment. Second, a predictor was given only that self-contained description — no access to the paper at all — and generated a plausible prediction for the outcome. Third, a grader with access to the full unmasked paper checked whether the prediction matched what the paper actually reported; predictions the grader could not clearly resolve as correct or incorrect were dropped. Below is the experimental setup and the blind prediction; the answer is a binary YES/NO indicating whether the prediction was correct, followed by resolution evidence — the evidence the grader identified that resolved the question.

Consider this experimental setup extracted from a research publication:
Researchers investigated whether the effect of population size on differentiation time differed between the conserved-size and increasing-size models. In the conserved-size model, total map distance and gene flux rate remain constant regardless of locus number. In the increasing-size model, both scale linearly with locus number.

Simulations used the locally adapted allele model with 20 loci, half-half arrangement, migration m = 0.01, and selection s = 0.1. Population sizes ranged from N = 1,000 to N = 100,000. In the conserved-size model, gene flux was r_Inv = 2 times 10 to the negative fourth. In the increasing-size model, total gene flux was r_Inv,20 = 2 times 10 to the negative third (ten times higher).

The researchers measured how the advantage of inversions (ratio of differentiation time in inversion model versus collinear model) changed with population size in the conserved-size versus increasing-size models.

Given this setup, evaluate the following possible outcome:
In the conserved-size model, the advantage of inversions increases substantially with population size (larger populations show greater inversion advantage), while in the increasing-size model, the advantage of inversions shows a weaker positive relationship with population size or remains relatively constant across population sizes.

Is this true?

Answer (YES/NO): NO